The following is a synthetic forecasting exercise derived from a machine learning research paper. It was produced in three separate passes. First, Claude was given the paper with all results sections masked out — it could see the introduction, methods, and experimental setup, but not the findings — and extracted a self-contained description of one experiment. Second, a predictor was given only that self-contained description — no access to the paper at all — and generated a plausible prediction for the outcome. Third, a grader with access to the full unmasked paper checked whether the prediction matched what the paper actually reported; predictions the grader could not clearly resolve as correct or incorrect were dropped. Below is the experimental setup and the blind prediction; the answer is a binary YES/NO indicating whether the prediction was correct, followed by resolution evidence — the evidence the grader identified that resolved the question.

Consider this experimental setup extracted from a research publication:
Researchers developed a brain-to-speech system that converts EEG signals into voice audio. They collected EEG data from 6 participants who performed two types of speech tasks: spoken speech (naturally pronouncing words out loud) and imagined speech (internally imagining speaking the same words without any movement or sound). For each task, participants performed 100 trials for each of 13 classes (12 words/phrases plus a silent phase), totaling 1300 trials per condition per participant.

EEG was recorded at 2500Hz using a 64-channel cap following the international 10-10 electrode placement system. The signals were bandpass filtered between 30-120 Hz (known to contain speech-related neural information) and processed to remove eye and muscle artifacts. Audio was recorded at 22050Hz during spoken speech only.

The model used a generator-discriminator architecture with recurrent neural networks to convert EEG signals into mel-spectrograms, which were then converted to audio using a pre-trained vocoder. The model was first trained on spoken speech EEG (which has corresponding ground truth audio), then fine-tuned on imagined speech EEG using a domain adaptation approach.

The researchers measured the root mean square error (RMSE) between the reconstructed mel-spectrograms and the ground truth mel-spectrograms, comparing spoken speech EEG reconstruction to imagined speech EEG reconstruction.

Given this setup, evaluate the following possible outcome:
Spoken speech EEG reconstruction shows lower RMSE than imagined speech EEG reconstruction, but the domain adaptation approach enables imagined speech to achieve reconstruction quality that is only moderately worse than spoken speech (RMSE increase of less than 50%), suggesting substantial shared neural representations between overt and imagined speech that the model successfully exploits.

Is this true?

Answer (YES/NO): YES